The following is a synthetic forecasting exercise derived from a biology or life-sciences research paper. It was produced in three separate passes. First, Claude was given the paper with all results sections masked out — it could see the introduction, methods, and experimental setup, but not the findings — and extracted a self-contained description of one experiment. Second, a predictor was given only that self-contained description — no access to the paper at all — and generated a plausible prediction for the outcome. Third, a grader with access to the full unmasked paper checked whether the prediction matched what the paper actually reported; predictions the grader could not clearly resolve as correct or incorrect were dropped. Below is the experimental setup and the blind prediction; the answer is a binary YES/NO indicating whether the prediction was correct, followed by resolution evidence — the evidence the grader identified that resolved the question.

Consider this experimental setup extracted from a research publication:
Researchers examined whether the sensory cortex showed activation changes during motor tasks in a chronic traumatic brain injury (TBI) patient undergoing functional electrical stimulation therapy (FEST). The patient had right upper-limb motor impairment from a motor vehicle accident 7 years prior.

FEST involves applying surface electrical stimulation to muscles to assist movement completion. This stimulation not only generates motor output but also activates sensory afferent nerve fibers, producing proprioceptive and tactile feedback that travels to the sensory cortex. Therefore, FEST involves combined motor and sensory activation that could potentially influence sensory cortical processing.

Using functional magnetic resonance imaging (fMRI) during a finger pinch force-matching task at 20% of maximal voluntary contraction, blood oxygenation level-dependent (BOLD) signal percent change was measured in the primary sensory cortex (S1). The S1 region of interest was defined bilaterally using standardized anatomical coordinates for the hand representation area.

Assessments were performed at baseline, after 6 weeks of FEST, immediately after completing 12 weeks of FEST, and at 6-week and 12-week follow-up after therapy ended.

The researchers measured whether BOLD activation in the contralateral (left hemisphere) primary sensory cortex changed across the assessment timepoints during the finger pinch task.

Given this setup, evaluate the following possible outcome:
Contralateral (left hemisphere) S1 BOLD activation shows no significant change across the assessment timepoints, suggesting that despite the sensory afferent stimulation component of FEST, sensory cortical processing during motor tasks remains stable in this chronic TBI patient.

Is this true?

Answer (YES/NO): NO